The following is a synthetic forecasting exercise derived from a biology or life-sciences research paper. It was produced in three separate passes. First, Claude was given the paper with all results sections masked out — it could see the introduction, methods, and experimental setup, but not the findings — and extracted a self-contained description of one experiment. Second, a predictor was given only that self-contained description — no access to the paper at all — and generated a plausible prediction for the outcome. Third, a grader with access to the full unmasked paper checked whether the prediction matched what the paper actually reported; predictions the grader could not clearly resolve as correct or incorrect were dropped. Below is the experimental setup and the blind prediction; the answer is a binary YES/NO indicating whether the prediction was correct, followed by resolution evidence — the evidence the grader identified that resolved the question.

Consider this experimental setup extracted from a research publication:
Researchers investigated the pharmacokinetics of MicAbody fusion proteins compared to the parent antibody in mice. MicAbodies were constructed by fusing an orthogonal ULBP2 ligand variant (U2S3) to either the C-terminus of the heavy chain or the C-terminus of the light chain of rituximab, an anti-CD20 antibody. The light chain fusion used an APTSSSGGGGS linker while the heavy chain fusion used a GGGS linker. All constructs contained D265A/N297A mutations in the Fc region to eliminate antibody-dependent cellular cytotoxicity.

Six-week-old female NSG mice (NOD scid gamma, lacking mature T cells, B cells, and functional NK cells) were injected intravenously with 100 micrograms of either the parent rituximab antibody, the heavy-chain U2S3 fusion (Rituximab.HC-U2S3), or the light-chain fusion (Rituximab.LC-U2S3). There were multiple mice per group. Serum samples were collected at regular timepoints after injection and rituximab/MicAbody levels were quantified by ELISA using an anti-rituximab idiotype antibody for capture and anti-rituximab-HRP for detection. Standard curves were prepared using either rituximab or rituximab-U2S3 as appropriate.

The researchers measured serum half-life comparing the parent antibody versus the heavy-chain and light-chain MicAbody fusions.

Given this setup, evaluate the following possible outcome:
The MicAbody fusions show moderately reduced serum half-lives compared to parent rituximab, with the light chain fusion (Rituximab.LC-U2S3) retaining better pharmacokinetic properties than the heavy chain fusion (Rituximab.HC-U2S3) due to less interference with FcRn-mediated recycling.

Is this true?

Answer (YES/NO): NO